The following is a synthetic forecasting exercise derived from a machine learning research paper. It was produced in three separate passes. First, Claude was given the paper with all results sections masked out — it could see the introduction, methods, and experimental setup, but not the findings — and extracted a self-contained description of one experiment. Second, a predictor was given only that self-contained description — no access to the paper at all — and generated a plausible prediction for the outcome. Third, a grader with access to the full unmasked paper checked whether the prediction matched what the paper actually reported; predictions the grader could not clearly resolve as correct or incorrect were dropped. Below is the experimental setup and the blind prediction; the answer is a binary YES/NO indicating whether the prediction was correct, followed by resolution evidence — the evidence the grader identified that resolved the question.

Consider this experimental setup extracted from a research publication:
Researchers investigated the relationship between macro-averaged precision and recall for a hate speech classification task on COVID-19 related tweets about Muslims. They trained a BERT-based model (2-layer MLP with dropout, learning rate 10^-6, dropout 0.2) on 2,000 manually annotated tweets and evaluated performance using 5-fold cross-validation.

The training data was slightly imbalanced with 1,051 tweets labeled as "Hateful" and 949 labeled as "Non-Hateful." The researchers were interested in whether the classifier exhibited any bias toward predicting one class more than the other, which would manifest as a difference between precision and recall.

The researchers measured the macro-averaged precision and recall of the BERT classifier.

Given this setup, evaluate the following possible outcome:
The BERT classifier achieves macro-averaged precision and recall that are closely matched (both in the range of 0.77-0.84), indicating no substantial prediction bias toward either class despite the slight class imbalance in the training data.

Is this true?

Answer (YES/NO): NO